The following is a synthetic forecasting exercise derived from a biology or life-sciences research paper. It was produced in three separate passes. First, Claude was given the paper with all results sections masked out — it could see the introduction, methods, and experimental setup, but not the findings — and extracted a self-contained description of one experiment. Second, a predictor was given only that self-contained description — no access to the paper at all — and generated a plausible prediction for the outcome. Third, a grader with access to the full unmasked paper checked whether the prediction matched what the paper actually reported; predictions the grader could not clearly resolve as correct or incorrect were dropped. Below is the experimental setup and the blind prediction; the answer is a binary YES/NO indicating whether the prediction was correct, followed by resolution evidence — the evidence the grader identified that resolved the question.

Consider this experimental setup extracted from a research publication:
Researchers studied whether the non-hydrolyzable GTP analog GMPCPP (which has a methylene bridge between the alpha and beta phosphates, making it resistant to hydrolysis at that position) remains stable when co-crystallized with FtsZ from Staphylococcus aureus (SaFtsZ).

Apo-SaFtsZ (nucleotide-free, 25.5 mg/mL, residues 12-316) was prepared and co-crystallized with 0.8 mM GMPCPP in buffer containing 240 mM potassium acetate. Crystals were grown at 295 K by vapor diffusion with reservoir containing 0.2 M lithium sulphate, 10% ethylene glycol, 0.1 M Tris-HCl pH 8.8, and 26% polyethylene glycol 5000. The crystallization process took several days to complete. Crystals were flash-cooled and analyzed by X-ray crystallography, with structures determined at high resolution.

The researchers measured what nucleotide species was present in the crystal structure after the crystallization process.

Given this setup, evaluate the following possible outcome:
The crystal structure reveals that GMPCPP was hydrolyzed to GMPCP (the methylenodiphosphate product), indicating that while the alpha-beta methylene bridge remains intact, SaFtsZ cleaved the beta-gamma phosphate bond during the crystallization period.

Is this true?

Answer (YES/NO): YES